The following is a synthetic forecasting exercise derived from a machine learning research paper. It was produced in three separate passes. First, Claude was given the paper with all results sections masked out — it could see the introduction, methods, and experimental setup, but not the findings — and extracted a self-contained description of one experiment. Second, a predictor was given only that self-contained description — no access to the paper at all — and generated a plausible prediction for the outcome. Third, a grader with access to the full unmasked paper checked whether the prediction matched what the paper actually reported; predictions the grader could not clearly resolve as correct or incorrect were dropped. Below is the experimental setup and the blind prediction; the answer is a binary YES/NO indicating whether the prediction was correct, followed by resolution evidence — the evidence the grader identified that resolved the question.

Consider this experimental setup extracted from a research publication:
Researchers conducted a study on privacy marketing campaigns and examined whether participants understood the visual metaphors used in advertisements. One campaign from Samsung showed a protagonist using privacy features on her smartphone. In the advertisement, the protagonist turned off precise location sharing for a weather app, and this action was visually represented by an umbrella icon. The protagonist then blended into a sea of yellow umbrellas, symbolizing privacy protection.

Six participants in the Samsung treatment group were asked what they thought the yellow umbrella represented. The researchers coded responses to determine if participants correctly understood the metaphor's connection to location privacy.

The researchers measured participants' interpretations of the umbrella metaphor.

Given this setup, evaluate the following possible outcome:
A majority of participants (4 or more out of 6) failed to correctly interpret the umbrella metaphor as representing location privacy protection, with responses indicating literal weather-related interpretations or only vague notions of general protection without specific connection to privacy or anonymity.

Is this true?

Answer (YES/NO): NO